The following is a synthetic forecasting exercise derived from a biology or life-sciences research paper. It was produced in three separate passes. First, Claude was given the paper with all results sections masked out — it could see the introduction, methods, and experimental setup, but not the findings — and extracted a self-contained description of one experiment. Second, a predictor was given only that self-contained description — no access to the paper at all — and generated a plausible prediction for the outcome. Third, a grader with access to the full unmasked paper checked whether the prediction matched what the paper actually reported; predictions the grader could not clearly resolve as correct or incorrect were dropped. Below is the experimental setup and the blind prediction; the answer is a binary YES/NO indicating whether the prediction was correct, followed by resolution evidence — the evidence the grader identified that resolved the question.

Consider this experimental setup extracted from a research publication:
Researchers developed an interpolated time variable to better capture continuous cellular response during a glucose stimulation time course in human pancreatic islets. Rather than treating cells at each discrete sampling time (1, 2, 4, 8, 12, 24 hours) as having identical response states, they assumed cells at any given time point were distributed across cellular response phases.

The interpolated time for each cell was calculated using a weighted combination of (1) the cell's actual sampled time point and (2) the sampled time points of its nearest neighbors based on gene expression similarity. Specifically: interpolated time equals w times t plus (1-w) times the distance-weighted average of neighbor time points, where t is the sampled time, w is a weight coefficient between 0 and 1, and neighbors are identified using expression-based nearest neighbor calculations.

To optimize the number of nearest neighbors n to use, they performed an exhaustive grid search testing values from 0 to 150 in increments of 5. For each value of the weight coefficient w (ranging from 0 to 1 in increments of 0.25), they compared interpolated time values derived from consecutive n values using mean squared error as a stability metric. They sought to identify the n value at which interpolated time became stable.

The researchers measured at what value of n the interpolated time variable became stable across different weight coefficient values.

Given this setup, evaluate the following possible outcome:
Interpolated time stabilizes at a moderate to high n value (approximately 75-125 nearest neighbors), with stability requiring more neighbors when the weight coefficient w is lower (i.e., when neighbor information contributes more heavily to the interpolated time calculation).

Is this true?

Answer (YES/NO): NO